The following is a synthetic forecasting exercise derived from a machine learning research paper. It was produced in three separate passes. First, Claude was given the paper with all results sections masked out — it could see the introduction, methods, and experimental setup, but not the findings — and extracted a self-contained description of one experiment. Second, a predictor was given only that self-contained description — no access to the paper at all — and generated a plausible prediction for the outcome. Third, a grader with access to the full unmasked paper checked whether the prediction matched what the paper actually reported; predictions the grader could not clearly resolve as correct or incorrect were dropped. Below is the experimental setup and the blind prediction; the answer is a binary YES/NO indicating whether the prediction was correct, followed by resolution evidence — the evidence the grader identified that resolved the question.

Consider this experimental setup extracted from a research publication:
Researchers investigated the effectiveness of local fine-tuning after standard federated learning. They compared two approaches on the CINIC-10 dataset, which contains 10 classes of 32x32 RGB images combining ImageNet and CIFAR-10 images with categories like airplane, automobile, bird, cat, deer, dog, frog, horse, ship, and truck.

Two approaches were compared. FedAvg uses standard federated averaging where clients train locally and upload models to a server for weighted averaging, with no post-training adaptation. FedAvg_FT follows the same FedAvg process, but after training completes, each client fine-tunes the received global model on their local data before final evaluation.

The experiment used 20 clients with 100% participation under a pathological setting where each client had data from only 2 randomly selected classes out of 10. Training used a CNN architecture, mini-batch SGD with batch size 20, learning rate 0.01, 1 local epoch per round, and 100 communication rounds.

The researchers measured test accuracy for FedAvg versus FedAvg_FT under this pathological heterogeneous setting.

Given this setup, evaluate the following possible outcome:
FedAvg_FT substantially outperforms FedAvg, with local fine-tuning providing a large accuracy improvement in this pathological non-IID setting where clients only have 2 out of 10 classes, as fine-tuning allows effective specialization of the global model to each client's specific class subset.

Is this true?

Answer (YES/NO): YES